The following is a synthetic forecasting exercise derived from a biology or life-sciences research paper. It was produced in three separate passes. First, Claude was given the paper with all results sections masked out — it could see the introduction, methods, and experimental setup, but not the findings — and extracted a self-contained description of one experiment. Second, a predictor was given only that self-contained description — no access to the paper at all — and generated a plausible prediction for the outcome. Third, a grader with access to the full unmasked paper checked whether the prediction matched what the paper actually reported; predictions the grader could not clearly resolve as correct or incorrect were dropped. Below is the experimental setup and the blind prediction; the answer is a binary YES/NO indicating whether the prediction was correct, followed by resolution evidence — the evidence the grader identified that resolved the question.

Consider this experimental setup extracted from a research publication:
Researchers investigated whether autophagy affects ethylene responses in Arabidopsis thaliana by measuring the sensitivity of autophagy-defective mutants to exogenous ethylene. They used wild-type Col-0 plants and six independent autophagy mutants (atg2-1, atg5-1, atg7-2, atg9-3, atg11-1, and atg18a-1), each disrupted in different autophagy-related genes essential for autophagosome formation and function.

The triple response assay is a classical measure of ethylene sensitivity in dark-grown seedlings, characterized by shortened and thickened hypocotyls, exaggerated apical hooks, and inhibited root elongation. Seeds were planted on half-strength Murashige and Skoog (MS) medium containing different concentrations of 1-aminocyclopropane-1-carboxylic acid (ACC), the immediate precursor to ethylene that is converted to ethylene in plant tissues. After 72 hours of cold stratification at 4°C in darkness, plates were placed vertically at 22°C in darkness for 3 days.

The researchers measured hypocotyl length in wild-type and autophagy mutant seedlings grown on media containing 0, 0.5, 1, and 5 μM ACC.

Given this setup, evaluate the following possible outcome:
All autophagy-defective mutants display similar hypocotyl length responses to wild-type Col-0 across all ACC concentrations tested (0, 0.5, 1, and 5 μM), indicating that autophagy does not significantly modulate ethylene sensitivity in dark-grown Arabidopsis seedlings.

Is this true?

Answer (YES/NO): NO